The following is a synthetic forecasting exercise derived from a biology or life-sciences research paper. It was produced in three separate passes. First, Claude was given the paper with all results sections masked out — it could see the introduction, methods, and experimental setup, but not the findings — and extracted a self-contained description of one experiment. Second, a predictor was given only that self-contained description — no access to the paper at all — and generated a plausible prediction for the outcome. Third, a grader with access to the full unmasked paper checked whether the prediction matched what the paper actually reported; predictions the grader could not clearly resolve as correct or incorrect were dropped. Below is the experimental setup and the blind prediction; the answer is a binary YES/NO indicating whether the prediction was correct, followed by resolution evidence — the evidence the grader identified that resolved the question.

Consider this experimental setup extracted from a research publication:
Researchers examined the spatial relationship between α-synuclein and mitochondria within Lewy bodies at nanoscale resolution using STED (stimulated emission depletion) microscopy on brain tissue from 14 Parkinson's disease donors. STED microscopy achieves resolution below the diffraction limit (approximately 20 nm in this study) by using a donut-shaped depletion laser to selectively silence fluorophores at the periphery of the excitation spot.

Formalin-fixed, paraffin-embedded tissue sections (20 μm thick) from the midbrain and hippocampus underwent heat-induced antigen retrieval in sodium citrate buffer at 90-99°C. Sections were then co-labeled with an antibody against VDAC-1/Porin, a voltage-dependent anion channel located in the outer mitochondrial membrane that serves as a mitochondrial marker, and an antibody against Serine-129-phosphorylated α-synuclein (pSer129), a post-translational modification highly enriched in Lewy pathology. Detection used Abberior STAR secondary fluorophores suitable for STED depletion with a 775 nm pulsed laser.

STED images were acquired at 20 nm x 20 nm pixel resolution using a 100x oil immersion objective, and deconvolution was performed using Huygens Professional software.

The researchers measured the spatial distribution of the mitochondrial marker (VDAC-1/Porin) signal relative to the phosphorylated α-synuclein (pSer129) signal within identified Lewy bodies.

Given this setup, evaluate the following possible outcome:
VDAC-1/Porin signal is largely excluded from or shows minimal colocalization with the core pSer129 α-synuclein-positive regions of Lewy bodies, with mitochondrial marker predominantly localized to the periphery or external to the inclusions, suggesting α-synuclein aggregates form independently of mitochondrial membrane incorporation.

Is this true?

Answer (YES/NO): NO